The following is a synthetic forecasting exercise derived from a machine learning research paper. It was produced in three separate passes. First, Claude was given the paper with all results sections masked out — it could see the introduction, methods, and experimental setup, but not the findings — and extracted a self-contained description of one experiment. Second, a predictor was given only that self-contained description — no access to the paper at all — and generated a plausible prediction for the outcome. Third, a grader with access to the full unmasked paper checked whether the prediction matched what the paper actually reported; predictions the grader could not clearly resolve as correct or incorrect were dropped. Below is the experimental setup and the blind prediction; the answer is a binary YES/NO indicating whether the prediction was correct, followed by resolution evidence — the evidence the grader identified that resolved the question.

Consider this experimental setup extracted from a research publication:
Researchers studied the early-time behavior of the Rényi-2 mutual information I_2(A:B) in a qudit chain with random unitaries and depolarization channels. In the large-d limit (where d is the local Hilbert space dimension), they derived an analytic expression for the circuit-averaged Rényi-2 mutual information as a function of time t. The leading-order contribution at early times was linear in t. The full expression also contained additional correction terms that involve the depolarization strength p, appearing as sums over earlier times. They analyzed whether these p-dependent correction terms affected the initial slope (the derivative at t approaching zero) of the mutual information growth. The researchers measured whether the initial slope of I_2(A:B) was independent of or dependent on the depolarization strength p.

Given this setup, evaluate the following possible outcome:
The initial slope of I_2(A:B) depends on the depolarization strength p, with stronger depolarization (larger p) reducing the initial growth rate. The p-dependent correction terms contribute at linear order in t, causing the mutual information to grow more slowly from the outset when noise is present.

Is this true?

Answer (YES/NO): NO